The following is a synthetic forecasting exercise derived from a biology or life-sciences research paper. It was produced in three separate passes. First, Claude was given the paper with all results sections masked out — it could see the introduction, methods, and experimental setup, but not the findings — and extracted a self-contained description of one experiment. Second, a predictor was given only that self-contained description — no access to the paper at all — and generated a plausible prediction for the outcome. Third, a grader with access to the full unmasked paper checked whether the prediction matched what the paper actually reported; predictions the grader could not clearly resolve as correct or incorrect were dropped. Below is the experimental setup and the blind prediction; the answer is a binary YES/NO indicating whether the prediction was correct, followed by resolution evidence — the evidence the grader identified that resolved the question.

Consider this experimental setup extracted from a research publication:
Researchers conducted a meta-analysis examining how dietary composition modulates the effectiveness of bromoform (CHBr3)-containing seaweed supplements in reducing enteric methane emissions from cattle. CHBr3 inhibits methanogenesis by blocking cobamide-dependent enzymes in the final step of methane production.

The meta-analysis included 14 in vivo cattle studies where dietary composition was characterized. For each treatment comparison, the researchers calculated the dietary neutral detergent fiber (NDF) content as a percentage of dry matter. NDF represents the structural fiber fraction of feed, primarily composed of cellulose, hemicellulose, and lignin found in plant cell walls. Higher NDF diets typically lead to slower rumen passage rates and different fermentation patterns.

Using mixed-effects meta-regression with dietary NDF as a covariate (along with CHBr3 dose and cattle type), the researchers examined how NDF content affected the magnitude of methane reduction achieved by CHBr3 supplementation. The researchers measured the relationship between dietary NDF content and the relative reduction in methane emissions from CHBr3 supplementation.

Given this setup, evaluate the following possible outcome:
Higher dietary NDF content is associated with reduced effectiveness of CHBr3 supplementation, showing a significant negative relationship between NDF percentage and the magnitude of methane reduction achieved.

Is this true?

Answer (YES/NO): YES